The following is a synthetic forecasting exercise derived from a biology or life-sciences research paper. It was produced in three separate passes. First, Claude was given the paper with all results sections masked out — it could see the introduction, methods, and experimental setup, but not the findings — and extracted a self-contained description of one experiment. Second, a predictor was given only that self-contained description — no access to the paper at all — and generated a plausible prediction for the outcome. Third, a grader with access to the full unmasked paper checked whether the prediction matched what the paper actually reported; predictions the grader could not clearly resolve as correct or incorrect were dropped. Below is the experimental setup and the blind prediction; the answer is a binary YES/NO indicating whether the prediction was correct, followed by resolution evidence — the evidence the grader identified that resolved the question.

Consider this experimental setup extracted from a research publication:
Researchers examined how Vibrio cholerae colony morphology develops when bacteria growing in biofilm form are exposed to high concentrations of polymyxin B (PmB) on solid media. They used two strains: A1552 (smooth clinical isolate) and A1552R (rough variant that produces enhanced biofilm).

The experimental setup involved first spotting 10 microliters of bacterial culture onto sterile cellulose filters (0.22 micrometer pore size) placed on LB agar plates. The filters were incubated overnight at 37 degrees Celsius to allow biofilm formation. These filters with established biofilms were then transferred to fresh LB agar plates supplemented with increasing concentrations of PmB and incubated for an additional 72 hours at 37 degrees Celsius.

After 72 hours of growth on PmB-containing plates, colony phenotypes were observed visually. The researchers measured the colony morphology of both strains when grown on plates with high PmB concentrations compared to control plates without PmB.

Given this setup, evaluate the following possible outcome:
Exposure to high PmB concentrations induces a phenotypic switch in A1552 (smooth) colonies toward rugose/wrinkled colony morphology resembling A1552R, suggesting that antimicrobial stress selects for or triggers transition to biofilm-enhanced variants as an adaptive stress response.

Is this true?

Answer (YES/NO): NO